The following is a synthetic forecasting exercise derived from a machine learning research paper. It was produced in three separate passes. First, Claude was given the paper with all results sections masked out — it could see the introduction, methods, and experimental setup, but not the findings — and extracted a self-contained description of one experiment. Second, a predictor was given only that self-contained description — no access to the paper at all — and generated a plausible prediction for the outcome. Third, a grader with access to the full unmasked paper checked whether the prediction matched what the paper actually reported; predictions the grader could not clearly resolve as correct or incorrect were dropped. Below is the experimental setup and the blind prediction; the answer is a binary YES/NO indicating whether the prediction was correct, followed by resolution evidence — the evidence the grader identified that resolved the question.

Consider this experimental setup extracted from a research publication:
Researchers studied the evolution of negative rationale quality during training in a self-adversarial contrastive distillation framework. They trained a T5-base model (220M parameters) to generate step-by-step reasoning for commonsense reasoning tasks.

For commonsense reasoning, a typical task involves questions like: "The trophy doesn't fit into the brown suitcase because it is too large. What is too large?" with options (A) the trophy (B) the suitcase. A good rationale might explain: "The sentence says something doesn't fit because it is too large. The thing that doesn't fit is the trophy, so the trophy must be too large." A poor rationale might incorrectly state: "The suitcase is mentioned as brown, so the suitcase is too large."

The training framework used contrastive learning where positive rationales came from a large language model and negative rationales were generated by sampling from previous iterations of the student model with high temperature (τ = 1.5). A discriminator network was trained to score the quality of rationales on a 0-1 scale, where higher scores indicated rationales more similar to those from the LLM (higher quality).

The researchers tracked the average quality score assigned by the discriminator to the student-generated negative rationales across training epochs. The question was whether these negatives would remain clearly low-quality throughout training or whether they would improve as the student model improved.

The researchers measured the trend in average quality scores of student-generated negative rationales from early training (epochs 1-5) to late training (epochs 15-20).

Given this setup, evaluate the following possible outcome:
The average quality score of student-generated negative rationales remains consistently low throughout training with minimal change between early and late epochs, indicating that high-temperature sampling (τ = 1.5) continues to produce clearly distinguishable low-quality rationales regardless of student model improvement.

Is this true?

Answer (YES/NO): NO